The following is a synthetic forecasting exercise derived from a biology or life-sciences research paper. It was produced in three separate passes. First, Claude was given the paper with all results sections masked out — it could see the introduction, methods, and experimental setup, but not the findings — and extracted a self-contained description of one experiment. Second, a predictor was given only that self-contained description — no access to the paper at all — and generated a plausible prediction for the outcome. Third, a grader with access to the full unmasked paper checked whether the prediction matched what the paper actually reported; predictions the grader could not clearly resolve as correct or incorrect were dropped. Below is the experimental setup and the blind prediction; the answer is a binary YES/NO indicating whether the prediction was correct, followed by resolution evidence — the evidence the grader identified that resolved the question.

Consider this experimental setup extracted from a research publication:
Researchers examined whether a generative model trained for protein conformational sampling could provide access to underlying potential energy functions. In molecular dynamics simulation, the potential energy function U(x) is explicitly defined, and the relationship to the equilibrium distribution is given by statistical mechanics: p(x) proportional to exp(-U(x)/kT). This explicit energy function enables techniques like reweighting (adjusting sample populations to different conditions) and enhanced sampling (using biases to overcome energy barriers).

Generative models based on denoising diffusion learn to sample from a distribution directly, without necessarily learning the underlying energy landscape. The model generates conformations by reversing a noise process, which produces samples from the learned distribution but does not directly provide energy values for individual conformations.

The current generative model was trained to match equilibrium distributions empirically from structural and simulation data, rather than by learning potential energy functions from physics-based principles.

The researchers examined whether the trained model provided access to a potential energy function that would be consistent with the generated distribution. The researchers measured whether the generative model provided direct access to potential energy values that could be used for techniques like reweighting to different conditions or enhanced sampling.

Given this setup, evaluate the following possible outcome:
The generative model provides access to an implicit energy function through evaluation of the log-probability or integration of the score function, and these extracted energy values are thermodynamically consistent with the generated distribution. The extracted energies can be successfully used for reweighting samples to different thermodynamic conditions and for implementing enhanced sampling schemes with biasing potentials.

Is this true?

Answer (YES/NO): NO